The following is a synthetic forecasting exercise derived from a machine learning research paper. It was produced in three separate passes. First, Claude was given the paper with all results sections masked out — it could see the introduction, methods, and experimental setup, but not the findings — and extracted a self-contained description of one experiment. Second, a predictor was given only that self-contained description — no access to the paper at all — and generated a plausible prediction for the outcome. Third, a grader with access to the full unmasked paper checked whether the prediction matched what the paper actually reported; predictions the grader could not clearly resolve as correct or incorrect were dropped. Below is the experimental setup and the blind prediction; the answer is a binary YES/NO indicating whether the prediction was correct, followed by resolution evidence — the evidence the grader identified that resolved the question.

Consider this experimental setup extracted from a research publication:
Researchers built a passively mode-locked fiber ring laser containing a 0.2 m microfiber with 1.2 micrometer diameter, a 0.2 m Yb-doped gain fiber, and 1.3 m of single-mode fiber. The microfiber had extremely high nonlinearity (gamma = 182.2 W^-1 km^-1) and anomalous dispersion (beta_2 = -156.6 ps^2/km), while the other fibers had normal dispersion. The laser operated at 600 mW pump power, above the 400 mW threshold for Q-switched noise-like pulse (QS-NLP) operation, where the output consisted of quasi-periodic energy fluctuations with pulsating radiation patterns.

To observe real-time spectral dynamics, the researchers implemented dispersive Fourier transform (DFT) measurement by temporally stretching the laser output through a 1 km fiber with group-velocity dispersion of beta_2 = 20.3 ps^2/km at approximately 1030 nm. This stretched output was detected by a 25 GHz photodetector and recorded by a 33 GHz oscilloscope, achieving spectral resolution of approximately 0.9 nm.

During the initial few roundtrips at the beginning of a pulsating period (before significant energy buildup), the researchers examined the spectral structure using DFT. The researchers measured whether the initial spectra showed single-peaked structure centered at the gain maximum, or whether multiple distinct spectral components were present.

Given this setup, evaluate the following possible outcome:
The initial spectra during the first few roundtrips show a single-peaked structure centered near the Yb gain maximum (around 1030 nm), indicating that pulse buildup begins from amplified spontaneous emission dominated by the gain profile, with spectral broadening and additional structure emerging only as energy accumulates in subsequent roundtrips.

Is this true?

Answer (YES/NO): NO